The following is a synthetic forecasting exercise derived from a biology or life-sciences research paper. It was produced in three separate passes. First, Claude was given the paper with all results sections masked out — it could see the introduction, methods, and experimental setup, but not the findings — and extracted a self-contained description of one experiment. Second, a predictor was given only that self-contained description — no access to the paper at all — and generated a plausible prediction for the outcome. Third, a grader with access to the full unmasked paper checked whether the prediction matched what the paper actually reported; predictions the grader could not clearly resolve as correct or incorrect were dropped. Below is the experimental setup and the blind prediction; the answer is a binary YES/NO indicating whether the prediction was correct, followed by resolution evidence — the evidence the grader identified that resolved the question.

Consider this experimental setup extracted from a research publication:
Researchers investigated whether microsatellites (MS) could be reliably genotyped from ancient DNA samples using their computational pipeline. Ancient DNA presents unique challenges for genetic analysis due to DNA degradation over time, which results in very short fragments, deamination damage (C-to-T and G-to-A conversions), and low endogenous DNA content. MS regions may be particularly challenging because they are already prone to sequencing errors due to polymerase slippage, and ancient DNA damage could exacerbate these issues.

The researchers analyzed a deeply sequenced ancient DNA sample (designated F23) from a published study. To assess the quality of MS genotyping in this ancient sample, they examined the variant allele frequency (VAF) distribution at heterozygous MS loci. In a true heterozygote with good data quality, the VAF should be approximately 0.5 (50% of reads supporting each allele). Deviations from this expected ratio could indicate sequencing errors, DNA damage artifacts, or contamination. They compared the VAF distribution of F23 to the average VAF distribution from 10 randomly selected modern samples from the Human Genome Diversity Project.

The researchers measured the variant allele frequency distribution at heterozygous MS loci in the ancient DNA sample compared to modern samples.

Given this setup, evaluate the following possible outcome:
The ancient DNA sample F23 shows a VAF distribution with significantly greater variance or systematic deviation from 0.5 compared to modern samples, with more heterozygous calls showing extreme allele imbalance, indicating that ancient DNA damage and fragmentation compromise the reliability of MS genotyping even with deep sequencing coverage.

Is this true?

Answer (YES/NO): NO